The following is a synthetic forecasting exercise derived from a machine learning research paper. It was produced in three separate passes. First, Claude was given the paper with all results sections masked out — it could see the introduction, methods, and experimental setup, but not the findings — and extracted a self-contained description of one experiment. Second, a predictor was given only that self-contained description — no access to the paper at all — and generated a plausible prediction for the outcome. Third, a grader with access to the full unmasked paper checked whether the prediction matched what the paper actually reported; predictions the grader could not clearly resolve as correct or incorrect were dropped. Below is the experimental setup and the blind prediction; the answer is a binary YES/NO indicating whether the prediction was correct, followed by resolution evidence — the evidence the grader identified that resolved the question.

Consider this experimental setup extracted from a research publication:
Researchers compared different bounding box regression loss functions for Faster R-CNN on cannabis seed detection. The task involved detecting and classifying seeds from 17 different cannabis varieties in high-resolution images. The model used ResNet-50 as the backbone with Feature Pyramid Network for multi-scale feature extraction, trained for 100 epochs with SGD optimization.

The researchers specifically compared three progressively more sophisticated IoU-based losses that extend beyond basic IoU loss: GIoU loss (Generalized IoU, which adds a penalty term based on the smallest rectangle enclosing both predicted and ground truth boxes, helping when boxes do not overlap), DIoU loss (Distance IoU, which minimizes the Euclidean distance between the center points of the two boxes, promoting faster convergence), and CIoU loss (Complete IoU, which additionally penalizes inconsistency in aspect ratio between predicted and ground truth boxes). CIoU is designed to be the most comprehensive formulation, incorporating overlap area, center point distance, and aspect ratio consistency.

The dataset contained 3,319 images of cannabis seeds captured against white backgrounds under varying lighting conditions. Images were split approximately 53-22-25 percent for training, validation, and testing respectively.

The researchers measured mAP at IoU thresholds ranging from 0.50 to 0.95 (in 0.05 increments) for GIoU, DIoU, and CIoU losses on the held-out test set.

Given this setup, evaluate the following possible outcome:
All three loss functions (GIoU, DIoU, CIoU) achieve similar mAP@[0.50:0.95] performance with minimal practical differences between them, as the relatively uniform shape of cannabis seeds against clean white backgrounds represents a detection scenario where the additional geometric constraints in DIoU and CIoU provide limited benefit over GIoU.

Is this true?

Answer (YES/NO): YES